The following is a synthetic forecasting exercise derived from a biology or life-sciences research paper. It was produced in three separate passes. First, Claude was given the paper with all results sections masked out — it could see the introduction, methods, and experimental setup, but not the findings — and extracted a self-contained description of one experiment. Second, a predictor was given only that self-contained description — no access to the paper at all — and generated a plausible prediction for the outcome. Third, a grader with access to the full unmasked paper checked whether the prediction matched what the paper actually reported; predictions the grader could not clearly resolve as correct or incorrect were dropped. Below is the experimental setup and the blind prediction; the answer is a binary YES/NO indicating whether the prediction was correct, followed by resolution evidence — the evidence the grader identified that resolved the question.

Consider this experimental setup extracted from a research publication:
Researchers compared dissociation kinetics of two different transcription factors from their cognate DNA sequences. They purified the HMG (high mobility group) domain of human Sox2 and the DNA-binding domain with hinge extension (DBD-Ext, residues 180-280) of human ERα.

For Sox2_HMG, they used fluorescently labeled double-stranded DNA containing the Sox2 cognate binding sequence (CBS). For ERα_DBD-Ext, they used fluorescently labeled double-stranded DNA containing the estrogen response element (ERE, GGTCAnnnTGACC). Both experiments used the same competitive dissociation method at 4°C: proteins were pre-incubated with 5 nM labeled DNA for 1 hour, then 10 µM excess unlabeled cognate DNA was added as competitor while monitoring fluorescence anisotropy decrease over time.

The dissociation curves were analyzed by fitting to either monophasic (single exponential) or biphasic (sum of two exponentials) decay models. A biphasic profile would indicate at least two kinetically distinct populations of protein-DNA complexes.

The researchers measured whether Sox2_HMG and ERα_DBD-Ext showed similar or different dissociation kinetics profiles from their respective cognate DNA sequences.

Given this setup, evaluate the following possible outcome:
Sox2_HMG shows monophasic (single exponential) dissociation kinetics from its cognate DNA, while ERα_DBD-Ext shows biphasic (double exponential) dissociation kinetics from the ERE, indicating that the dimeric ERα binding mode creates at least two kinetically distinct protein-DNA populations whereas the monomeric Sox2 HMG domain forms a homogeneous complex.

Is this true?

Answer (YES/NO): NO